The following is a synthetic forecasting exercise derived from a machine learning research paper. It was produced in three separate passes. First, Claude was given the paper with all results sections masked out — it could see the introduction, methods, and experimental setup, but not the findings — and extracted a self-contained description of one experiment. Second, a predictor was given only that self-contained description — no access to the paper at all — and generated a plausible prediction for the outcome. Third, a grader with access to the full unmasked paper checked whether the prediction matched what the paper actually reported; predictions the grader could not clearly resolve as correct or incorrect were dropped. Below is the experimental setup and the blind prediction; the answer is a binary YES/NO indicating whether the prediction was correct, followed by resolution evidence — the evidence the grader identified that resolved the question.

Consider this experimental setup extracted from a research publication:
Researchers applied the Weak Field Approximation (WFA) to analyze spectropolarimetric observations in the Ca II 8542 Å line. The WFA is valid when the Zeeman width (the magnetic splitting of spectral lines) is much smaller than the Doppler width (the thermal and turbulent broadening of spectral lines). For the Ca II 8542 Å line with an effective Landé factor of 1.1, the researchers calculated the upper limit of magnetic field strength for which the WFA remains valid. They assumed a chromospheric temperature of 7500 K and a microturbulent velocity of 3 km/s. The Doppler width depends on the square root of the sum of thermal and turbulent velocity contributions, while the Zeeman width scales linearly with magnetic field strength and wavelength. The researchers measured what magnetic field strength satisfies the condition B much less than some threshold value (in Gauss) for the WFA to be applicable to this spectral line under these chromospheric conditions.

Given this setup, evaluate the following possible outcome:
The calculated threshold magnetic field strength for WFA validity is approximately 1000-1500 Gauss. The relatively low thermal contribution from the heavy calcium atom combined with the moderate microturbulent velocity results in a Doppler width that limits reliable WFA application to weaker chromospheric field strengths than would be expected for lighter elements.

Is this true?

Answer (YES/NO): NO